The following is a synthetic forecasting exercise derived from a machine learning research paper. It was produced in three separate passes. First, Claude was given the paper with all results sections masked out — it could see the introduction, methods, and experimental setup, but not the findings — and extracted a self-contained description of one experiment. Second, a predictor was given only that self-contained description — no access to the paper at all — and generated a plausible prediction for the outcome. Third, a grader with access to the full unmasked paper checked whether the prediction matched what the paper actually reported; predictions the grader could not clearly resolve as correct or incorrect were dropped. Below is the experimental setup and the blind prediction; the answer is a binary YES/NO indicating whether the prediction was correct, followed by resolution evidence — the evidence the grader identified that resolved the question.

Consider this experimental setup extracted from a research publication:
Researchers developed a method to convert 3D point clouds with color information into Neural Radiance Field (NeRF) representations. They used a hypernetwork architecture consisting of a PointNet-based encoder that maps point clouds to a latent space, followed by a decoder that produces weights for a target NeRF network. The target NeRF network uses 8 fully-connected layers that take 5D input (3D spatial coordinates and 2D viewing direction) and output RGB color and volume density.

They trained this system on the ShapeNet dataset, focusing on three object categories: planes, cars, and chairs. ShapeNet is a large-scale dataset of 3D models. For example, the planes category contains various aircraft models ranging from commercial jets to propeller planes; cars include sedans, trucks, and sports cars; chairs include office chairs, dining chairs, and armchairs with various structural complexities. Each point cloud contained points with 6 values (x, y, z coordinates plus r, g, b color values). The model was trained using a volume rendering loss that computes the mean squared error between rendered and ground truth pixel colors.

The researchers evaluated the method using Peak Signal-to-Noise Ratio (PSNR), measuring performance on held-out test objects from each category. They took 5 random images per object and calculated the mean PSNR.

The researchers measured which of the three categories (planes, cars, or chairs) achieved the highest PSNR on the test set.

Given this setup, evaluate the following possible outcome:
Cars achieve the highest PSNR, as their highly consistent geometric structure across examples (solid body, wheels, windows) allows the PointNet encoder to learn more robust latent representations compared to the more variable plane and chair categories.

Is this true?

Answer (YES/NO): YES